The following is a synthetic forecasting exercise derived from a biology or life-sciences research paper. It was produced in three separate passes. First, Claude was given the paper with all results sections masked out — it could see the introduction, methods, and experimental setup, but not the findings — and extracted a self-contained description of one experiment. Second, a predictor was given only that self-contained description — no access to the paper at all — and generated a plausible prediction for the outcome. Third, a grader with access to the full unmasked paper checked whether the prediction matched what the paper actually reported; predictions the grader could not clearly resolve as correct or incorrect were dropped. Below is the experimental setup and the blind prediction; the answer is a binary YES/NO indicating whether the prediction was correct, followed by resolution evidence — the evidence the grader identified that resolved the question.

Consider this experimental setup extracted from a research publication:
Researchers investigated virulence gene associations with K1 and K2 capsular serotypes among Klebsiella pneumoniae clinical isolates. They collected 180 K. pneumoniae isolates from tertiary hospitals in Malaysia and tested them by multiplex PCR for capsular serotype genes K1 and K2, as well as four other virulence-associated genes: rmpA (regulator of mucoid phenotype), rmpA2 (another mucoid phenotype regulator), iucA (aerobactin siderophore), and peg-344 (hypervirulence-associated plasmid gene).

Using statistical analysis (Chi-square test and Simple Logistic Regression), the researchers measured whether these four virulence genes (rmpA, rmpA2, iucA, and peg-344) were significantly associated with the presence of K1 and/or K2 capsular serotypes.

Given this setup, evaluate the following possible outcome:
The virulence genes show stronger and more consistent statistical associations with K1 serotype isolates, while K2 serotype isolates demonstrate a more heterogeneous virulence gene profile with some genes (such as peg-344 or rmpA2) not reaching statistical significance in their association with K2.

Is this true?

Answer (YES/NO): NO